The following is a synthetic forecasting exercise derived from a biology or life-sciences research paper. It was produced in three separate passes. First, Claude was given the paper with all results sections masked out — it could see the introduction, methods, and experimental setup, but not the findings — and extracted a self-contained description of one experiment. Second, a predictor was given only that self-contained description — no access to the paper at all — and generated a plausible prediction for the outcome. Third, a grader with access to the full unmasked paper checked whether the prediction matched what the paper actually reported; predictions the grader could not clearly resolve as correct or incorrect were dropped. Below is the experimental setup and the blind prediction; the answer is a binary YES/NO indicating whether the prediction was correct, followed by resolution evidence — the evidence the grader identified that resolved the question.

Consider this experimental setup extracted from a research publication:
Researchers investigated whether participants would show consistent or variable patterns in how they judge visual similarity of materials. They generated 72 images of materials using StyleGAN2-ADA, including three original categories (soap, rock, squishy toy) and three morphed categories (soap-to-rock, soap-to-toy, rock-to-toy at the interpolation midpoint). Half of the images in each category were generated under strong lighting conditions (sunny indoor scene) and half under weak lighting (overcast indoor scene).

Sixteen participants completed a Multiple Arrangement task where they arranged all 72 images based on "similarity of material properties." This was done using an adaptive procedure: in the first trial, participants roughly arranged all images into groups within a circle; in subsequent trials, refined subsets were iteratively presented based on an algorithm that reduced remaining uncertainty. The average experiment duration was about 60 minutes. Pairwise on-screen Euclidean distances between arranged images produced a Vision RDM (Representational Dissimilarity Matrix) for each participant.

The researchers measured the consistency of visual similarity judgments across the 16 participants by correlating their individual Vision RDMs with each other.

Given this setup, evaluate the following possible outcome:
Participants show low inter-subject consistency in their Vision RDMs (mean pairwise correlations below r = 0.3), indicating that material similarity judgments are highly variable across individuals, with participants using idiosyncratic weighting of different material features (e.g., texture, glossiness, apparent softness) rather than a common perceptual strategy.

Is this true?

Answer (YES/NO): NO